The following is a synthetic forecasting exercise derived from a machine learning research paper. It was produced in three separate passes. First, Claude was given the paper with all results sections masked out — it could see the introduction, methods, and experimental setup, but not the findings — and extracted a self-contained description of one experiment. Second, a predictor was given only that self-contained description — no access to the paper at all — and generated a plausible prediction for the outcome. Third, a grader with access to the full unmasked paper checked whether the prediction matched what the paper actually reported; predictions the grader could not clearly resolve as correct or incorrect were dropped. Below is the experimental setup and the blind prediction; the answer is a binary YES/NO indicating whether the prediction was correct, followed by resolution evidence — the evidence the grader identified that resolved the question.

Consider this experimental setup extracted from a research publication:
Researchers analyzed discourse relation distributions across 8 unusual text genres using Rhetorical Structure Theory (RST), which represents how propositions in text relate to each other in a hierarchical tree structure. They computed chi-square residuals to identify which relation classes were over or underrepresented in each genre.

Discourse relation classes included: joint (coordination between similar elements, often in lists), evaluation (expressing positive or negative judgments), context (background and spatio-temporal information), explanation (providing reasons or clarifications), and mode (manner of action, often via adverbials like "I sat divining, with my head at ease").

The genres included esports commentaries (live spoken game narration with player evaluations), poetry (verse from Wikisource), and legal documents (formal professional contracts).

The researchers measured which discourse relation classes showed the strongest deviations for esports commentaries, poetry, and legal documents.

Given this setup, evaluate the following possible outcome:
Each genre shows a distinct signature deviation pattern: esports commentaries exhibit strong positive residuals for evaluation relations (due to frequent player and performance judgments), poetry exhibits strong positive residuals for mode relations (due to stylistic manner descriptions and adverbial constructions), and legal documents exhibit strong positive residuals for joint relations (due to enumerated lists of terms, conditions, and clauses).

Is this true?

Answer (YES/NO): NO